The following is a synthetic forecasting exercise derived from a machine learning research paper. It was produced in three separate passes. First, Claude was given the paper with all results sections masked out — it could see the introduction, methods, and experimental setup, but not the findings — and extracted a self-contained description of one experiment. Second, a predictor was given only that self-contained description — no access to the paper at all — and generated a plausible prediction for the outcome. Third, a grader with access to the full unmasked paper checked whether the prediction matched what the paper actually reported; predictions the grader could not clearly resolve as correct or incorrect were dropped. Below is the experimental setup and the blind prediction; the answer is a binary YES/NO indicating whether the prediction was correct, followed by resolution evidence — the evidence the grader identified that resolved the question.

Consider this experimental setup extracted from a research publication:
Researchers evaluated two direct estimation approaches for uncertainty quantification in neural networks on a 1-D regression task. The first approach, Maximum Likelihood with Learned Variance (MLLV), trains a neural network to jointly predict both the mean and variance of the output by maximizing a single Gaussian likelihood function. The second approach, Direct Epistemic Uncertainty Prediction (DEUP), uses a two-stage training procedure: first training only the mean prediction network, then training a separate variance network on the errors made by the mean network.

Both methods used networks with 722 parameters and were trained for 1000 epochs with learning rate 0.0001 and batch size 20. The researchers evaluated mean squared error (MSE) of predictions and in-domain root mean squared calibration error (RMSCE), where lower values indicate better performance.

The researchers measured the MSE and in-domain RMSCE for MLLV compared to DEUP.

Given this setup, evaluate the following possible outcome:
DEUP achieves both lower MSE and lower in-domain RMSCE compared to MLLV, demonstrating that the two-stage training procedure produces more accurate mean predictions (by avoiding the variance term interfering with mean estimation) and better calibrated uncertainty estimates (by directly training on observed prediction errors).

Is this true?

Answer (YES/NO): YES